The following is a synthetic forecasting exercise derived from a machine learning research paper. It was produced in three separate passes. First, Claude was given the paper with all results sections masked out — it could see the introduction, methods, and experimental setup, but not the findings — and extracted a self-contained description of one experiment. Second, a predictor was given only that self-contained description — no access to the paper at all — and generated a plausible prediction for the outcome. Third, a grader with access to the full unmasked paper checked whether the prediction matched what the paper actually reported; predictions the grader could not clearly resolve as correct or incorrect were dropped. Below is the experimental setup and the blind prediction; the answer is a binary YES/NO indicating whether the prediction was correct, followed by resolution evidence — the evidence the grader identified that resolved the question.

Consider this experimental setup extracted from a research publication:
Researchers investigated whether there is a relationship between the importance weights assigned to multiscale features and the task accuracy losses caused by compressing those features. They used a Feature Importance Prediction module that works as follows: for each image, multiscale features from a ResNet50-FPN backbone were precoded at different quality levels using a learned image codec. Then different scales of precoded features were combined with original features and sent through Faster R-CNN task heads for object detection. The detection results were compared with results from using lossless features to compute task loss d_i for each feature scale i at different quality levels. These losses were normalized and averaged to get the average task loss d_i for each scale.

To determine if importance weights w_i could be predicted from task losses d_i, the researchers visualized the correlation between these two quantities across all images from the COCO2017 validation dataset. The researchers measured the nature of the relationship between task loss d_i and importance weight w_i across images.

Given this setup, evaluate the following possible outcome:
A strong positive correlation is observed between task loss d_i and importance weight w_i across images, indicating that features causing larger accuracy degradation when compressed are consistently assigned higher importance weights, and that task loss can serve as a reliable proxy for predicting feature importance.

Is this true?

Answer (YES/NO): YES